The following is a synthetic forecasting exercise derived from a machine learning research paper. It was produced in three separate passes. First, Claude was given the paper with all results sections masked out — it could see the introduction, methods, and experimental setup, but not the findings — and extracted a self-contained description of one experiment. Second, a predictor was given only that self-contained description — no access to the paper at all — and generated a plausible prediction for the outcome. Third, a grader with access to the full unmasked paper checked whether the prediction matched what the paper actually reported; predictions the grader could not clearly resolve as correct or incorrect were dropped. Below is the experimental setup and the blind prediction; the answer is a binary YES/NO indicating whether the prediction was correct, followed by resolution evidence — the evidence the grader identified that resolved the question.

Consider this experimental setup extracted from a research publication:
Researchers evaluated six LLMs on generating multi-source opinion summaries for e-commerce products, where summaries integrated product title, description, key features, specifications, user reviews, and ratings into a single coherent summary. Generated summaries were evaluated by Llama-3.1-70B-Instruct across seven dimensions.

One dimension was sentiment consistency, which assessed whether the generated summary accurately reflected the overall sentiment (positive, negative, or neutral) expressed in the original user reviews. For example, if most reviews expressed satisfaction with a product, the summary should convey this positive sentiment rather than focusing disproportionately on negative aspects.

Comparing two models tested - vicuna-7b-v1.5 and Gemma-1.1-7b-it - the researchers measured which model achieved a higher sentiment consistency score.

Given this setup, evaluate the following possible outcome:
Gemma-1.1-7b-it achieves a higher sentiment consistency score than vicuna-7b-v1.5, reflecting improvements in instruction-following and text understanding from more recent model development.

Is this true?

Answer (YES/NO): YES